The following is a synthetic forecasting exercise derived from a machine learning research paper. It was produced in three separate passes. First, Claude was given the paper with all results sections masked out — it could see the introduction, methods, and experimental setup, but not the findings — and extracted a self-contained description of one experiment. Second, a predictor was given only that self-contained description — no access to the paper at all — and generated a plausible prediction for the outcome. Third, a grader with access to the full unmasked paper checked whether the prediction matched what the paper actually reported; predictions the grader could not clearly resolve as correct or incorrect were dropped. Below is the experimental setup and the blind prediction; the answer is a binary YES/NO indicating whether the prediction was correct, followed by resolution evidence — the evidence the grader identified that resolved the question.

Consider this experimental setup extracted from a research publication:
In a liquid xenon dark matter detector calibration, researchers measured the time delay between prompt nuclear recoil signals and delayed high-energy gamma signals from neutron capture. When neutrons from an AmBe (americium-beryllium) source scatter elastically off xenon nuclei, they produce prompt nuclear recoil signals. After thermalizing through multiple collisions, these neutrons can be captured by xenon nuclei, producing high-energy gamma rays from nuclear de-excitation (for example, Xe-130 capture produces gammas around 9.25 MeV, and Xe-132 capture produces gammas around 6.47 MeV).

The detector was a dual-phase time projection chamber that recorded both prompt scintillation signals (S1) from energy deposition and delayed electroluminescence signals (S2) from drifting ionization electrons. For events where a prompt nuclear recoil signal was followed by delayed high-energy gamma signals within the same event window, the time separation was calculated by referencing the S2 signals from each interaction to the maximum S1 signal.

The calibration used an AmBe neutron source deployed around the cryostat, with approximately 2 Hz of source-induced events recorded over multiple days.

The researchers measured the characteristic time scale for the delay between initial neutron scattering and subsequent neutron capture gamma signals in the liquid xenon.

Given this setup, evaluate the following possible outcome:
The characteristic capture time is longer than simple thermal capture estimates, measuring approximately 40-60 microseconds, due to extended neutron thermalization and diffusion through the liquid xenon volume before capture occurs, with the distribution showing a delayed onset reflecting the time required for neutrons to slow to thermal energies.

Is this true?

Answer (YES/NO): NO